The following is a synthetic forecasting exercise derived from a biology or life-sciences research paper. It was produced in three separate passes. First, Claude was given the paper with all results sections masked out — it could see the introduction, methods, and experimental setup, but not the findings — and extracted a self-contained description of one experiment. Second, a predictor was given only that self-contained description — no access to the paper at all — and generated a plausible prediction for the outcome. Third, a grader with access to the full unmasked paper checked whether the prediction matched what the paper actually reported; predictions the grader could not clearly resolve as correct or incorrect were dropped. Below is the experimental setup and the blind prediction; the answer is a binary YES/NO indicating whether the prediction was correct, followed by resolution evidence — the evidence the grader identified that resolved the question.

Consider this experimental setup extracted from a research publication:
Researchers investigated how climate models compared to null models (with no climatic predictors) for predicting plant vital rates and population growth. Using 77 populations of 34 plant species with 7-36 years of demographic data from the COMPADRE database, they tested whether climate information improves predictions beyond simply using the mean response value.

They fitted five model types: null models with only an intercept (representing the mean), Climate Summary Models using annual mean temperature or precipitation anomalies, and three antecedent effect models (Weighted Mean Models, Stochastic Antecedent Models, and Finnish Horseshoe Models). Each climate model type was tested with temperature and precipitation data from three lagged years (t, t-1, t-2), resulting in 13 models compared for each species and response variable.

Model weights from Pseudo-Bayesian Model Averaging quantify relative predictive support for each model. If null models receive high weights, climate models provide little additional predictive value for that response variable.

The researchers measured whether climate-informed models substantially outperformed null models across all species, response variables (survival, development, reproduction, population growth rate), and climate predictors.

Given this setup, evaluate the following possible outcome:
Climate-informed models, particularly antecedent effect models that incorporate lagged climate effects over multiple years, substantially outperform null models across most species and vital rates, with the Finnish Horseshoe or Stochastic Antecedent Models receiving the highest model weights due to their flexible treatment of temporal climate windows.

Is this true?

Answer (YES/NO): NO